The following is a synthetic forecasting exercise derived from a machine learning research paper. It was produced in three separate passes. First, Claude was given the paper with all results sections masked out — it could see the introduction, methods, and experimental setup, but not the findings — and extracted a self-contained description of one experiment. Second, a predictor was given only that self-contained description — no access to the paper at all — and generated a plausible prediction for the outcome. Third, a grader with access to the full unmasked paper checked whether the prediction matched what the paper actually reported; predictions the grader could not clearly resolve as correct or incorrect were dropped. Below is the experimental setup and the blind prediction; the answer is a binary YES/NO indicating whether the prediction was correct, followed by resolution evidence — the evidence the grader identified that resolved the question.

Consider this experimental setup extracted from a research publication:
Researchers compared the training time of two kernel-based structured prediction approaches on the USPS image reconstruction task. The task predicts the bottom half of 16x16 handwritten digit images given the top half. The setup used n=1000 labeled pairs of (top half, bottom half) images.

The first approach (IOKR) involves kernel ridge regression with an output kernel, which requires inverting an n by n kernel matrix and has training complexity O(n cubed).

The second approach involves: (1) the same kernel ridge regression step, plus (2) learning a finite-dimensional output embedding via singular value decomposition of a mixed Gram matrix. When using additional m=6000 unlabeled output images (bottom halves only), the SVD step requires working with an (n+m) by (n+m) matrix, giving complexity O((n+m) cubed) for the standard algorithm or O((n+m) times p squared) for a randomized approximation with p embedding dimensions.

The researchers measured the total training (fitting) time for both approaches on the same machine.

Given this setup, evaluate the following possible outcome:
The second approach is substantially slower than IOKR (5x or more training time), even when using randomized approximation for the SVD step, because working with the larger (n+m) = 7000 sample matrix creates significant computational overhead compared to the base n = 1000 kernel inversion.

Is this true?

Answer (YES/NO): YES